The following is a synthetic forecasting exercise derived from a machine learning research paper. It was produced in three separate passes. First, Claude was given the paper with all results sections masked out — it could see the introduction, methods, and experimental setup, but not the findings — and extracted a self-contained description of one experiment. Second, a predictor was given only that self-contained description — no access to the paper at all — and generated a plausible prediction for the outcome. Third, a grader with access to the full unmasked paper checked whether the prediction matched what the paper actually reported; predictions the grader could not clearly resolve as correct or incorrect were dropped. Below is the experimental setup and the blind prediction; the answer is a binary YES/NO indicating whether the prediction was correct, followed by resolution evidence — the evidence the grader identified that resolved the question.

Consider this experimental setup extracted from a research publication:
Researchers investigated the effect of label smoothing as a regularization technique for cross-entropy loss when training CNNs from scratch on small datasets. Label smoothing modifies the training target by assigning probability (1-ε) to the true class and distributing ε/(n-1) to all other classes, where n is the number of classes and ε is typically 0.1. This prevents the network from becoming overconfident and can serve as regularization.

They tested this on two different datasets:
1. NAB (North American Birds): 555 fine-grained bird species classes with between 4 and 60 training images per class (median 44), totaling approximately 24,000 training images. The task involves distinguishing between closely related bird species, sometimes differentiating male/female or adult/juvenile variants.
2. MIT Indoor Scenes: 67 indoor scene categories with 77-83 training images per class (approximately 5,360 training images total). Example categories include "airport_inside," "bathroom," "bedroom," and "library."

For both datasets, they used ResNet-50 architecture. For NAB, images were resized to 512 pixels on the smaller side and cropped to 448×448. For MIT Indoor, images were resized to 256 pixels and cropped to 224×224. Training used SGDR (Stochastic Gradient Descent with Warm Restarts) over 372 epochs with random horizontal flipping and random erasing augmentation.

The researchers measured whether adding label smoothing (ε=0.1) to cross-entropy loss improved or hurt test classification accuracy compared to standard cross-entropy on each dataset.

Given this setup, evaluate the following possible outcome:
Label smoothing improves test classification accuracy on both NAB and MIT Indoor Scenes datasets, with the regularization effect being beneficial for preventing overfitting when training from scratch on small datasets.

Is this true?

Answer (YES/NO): NO